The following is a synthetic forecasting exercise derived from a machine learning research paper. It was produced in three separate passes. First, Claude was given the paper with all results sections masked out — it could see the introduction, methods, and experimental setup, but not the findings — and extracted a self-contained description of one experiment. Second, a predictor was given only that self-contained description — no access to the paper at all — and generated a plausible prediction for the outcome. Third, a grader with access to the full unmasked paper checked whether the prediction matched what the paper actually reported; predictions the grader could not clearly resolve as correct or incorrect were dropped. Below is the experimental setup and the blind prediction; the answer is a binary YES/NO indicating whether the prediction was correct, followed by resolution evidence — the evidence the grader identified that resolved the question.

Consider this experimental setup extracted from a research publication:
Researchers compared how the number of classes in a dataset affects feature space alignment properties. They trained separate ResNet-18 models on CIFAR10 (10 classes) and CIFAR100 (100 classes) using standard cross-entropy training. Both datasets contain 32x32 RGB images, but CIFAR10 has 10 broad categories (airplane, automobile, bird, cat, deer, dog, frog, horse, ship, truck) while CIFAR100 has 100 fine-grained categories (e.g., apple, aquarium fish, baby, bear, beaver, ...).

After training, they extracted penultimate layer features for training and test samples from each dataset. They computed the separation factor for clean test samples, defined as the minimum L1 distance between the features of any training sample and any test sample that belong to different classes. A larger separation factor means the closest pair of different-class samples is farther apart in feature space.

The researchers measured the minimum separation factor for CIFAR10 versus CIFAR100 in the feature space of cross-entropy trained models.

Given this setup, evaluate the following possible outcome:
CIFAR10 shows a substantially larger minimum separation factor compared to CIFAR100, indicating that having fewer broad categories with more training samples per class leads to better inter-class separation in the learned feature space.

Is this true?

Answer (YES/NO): NO